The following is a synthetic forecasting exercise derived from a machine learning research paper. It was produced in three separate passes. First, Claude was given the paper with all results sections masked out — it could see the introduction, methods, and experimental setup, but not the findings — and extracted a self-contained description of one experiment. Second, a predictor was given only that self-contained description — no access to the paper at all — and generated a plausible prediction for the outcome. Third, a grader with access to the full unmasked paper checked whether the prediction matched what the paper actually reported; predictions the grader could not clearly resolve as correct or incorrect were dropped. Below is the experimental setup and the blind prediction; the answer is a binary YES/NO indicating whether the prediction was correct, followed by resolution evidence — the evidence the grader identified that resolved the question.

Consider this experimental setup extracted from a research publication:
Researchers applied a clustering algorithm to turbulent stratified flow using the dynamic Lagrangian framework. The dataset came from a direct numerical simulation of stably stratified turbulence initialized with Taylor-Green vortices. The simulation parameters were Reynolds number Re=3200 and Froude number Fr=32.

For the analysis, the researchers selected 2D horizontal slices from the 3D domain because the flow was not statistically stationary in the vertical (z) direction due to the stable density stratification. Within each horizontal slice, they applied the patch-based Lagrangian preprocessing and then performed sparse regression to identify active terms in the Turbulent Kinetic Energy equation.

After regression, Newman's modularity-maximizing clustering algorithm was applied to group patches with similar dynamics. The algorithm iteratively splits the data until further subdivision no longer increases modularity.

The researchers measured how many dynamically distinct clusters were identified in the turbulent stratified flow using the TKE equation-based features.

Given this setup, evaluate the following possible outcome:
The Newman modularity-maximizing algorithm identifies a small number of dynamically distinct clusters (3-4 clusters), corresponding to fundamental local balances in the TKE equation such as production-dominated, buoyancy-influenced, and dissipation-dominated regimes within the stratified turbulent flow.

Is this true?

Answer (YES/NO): NO